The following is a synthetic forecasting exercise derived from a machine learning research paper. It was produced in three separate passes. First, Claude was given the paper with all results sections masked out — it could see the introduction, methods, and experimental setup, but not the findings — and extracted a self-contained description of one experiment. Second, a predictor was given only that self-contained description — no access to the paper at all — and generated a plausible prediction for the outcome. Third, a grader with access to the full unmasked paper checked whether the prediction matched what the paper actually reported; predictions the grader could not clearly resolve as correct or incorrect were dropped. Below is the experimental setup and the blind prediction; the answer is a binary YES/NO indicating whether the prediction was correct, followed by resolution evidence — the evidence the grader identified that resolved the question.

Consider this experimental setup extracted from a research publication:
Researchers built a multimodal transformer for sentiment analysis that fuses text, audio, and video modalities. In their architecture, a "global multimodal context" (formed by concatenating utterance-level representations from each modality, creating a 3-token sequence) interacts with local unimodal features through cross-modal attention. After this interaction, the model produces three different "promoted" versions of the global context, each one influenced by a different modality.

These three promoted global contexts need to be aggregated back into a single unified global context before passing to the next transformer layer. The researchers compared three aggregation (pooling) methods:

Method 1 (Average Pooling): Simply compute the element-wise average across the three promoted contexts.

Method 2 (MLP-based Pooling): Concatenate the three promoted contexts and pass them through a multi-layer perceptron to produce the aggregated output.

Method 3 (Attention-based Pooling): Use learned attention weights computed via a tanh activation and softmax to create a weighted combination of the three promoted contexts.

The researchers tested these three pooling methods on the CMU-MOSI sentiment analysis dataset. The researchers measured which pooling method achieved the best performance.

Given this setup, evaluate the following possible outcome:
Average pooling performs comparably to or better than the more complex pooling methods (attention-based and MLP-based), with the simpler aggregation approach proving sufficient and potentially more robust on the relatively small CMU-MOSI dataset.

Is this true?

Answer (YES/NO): NO